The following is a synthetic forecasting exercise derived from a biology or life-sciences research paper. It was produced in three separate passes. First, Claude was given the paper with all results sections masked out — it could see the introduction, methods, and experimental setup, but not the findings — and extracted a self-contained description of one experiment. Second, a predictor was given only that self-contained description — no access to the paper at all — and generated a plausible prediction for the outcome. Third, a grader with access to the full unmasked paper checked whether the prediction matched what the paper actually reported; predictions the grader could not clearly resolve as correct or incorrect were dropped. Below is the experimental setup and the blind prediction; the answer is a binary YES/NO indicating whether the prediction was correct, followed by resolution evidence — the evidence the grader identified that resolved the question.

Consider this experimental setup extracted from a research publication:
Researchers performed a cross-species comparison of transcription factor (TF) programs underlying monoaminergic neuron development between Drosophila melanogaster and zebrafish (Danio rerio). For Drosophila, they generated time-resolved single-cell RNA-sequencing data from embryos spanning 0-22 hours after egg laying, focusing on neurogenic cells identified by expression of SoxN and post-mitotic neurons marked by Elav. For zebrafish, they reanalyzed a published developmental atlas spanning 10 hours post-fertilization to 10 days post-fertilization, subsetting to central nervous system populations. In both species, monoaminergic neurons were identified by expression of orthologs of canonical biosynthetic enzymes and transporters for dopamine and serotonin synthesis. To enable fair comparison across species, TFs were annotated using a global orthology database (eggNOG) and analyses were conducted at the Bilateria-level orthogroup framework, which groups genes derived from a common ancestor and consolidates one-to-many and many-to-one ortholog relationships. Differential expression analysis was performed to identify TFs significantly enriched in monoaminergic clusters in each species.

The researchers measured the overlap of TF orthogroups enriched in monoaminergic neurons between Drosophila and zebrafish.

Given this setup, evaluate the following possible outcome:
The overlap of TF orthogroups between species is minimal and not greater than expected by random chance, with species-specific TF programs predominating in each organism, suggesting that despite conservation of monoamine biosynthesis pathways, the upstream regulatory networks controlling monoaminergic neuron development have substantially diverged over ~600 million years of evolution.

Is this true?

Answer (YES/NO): NO